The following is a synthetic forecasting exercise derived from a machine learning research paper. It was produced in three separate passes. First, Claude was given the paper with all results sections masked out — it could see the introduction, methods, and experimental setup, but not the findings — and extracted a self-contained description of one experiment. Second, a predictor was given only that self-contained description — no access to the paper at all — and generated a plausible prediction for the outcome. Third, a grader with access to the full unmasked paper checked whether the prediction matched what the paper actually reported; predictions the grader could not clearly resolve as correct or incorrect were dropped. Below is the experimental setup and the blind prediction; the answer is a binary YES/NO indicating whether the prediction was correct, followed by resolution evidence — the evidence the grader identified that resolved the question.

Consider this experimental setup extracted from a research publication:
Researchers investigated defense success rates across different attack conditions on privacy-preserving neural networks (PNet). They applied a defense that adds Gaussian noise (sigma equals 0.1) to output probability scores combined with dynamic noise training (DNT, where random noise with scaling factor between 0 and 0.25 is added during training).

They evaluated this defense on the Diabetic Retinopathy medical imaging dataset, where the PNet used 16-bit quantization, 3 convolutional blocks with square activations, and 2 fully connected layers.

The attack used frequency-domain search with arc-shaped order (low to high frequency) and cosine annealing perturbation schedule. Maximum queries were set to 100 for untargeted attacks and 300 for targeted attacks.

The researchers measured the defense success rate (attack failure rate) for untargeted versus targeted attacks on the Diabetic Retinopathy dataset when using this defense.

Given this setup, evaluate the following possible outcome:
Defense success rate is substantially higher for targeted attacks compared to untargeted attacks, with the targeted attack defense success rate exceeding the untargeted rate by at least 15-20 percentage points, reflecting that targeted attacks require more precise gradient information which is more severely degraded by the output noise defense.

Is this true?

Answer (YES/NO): YES